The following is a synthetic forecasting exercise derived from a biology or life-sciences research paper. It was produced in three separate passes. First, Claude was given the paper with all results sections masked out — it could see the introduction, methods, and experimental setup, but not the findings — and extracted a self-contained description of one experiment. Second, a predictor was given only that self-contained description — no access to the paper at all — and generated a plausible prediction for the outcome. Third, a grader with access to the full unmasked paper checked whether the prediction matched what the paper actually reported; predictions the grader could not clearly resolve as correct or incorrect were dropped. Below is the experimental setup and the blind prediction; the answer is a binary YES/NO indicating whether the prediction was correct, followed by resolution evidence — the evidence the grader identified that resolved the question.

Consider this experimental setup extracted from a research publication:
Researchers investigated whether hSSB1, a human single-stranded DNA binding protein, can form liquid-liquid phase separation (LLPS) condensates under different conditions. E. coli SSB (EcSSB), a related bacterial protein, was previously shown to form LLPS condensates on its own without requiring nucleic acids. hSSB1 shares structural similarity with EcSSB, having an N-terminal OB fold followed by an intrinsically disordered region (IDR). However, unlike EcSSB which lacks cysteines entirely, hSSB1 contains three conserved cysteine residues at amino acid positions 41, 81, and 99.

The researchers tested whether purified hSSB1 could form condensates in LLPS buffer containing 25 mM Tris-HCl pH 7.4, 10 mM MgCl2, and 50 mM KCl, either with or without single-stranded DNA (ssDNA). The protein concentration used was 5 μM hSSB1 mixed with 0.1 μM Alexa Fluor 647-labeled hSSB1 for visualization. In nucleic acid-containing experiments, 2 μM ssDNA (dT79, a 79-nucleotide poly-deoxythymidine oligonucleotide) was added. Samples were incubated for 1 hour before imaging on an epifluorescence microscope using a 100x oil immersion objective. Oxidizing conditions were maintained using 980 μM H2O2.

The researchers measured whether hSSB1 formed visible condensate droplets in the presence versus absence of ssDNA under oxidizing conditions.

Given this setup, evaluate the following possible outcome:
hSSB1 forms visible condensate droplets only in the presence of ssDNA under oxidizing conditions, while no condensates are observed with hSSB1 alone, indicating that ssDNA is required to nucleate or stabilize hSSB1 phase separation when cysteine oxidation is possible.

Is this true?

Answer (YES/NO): YES